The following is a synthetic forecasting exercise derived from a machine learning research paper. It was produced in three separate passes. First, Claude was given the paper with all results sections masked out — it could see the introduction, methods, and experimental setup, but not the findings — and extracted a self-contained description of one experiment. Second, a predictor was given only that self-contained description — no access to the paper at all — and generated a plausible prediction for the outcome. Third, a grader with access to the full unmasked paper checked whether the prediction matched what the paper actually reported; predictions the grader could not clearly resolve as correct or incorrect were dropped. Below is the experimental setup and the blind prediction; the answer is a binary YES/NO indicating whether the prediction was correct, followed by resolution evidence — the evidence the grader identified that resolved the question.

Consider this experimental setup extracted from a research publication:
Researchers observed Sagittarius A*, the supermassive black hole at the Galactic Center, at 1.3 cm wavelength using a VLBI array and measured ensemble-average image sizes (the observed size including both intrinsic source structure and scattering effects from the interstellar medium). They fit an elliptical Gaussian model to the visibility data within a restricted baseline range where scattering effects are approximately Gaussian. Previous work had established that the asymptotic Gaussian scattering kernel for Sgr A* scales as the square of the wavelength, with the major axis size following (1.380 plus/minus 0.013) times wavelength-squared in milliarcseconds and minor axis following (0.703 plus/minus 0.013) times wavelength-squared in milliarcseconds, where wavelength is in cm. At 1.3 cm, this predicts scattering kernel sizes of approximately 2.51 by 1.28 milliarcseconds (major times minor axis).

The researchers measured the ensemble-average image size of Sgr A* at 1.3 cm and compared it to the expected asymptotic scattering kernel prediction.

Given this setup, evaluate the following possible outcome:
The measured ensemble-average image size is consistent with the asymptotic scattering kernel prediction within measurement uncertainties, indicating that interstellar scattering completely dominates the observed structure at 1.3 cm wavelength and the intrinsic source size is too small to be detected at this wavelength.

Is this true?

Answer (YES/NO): NO